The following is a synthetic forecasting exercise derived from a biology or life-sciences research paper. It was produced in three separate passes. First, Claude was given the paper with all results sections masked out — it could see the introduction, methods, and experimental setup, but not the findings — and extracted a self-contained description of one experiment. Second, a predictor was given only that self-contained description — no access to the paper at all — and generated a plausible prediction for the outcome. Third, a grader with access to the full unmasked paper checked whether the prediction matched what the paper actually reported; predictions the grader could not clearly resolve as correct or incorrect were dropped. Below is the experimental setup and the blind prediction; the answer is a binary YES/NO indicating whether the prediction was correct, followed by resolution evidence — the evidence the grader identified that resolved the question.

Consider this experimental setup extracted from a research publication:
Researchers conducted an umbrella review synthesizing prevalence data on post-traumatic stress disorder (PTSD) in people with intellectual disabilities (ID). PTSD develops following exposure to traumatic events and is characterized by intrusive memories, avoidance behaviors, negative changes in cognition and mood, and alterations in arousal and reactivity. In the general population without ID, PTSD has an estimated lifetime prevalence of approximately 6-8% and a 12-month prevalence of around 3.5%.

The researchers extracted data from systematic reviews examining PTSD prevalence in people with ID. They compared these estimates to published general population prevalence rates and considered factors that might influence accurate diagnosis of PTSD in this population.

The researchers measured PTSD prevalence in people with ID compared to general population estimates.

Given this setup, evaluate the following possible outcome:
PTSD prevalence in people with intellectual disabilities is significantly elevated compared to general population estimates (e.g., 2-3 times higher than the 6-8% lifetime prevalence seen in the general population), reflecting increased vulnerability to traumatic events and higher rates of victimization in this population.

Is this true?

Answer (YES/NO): NO